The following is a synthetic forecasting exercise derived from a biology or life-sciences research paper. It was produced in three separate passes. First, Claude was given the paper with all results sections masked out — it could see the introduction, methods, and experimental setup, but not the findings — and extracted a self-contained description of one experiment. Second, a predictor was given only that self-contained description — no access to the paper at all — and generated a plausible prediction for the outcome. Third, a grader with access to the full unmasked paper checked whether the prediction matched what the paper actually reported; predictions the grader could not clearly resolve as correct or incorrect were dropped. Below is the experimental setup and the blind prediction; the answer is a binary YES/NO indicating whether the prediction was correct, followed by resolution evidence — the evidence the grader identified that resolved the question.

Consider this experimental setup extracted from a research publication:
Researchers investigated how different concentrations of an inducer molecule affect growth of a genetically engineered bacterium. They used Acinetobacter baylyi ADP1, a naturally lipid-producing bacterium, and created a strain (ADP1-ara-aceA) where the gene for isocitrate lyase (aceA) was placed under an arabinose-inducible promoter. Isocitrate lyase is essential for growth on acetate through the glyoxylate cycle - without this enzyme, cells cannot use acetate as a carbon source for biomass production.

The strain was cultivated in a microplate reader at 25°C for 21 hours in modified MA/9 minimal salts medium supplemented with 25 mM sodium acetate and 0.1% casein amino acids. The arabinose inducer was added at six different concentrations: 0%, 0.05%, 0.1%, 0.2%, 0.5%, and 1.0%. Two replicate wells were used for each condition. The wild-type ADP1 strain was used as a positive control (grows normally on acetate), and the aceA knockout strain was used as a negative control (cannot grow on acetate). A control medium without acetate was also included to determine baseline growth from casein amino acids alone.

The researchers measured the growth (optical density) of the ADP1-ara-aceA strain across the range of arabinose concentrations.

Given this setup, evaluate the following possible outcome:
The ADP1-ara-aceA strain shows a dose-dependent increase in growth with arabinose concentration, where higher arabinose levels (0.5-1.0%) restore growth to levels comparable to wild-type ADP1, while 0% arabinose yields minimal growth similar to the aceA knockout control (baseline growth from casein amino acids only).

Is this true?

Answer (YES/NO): NO